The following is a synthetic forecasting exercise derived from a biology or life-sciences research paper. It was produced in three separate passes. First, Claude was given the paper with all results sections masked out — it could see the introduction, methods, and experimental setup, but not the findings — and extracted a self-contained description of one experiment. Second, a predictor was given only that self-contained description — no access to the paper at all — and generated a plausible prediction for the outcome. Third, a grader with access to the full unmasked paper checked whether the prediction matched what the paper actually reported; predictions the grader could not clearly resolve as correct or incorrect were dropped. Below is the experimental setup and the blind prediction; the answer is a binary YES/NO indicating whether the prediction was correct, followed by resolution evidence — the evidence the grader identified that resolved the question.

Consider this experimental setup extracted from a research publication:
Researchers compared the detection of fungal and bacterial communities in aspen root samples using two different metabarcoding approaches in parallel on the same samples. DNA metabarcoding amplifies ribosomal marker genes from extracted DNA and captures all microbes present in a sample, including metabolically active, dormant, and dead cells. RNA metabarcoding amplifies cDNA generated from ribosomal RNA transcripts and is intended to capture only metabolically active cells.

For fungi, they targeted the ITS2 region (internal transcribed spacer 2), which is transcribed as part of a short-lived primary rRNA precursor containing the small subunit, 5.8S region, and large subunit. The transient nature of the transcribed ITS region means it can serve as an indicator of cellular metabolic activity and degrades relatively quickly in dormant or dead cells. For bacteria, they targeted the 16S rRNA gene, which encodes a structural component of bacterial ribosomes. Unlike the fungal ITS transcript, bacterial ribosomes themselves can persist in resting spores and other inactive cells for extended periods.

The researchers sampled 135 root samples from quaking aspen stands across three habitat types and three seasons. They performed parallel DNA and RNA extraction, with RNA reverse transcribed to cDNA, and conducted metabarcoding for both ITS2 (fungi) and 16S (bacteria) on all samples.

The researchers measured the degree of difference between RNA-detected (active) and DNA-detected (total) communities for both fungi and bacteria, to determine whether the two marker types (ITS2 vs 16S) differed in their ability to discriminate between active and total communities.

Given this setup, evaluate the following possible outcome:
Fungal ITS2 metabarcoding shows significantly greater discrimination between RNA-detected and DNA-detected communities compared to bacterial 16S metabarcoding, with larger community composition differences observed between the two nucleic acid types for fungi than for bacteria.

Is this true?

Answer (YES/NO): NO